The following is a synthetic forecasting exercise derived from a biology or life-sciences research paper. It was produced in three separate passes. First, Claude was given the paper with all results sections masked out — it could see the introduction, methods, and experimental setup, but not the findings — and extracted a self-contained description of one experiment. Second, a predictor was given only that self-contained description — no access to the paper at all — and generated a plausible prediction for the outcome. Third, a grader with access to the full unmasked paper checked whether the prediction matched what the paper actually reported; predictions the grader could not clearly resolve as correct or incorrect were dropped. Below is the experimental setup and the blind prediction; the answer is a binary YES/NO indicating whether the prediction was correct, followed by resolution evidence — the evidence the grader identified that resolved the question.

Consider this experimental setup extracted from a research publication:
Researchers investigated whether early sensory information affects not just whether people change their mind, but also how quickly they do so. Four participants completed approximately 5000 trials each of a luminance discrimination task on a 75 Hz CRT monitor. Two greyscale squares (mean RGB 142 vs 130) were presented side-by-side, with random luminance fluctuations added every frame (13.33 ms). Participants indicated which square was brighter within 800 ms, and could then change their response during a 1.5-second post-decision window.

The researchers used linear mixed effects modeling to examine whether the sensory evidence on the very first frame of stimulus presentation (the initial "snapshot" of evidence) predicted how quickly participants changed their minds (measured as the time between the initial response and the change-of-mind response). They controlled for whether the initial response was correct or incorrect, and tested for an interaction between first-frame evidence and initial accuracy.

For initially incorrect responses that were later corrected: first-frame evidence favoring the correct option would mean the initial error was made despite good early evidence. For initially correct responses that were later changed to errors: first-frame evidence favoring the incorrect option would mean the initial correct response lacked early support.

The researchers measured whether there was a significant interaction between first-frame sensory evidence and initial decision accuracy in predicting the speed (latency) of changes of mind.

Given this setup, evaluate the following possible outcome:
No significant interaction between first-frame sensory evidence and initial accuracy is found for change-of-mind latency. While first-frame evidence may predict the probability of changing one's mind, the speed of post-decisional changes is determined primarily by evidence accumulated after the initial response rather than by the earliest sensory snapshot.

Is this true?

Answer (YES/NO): NO